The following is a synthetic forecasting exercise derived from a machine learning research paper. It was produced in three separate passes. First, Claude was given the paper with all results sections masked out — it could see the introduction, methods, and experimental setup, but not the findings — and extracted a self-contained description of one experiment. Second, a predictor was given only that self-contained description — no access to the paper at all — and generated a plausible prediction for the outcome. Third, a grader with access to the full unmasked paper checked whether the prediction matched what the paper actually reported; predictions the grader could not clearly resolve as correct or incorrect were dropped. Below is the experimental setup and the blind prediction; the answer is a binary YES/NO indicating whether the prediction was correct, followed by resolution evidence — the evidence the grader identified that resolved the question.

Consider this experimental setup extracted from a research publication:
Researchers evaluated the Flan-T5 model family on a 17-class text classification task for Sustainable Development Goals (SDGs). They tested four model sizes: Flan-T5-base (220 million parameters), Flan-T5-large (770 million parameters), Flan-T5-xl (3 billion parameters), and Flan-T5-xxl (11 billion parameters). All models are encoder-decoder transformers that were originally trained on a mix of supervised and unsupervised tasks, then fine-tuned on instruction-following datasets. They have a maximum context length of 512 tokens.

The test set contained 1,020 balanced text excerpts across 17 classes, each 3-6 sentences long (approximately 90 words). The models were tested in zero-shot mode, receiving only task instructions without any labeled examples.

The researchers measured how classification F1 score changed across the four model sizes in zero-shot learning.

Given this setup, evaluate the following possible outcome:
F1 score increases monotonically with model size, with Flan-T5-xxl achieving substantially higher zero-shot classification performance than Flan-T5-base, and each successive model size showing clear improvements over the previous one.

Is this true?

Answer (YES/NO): NO